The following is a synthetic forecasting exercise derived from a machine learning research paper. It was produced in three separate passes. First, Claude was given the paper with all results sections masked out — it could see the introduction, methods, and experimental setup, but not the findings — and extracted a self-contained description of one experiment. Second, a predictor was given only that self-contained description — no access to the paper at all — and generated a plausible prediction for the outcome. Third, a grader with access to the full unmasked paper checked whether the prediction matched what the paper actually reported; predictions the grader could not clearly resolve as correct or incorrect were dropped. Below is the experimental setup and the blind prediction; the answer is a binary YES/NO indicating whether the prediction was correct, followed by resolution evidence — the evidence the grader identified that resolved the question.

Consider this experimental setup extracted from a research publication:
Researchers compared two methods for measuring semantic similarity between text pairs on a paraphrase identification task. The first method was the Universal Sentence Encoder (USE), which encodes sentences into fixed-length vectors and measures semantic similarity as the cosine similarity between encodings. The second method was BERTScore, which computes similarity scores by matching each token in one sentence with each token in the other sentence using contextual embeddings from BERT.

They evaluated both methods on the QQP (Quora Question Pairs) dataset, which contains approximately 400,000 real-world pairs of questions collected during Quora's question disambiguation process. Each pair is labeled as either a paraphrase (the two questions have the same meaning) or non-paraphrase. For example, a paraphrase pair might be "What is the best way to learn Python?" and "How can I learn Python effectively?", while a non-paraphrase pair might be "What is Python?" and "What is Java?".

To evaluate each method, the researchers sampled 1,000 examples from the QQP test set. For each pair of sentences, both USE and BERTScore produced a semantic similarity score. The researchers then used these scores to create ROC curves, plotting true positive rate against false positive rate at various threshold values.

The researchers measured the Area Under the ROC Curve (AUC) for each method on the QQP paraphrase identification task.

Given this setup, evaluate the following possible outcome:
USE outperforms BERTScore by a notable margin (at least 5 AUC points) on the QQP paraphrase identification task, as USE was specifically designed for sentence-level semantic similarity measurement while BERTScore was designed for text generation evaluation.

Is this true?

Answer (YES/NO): YES